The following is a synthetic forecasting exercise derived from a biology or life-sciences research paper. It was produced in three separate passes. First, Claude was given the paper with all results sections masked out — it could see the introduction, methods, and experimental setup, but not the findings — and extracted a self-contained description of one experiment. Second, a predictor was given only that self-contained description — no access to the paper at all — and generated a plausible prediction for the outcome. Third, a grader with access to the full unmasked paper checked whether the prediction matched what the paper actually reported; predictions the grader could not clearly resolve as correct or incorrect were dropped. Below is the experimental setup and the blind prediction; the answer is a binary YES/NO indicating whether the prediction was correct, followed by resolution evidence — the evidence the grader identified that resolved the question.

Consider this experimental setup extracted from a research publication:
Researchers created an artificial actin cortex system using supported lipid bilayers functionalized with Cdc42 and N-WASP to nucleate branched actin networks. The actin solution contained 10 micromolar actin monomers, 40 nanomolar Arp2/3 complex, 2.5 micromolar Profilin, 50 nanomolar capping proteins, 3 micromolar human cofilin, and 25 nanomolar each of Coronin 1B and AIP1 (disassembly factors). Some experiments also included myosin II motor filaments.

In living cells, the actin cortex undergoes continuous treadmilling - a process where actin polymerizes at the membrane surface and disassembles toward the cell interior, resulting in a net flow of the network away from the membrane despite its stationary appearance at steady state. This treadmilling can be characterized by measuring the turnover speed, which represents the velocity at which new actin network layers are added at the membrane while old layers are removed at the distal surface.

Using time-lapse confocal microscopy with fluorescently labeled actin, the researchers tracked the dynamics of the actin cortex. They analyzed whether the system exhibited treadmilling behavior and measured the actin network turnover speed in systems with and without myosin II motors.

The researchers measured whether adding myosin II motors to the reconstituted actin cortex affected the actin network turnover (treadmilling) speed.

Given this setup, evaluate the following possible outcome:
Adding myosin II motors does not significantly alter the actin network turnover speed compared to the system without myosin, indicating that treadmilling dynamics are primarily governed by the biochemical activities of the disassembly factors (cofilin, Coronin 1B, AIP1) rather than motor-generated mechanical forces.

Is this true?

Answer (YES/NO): NO